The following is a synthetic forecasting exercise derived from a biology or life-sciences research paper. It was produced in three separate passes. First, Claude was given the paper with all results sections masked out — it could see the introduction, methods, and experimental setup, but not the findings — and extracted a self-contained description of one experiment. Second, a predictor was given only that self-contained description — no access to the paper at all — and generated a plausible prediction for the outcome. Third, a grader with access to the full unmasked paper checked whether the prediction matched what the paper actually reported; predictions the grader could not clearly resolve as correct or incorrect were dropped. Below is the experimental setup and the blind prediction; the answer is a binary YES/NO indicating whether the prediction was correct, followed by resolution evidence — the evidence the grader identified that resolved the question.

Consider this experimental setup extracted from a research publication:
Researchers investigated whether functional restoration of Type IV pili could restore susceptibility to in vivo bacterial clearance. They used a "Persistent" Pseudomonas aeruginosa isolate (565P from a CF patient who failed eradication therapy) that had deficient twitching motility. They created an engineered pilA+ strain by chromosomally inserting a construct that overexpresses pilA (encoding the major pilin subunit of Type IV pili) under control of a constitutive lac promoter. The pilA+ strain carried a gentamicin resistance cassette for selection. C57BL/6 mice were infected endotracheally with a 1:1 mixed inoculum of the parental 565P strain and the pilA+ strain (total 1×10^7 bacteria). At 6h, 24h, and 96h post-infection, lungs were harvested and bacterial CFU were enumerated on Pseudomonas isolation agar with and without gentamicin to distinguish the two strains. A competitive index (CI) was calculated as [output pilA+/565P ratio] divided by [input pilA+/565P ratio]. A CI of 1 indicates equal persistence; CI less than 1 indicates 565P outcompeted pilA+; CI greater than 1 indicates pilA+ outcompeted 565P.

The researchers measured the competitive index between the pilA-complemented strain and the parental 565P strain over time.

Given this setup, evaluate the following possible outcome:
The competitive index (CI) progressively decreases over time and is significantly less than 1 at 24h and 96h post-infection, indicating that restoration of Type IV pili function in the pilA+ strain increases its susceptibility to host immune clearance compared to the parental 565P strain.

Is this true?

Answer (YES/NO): YES